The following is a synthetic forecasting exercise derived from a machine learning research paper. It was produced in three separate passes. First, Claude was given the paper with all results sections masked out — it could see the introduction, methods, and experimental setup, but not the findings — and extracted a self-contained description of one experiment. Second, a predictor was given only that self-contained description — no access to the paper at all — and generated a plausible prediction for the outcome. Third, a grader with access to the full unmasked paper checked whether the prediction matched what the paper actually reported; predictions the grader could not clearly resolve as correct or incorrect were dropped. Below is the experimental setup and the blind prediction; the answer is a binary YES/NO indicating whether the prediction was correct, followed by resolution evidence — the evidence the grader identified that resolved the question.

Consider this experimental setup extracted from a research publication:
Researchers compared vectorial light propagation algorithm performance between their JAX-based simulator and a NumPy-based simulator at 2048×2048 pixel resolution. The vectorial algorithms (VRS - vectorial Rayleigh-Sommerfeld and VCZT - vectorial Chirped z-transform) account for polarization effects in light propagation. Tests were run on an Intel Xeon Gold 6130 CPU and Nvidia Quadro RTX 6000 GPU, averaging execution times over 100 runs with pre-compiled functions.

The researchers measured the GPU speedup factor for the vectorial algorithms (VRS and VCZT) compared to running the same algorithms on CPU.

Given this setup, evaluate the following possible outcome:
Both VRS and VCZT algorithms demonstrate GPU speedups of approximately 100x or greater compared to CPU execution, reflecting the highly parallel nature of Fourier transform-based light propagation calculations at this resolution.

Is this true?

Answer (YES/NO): NO